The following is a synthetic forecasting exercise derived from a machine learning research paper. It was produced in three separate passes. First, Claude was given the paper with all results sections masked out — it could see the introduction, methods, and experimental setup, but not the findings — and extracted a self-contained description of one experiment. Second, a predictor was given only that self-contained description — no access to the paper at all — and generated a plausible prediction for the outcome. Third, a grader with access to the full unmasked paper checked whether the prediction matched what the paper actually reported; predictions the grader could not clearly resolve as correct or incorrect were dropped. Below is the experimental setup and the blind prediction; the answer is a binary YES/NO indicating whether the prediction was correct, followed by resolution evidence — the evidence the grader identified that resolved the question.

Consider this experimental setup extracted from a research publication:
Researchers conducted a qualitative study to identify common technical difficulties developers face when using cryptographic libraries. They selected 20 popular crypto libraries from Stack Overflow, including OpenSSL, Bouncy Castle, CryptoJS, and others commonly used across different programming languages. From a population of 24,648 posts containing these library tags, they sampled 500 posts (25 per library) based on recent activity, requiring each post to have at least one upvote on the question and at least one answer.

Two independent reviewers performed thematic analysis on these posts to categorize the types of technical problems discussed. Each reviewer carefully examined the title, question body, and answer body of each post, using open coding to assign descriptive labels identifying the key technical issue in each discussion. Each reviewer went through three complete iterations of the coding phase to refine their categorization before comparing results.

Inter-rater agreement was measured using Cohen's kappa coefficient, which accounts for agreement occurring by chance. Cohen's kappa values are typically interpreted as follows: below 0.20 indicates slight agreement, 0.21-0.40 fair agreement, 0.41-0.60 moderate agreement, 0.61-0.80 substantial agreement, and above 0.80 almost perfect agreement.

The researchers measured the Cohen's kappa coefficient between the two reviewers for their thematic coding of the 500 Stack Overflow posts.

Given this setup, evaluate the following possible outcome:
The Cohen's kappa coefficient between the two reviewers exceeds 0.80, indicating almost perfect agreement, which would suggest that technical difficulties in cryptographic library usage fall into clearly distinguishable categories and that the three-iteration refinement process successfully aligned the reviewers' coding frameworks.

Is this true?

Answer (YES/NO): NO